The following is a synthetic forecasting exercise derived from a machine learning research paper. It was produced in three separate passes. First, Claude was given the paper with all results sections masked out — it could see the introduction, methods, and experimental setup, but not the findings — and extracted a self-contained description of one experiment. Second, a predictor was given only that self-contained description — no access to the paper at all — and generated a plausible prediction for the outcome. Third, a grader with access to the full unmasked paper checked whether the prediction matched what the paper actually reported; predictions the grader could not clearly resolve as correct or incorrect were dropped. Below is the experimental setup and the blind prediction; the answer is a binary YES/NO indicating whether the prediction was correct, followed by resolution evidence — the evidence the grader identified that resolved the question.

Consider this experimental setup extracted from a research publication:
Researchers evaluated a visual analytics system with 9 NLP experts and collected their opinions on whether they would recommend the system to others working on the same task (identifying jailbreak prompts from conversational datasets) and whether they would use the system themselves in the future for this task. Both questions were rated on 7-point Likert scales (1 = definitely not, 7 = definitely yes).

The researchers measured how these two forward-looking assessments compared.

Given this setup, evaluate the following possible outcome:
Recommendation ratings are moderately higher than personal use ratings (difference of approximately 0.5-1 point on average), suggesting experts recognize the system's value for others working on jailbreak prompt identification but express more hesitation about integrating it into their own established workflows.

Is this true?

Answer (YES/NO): NO